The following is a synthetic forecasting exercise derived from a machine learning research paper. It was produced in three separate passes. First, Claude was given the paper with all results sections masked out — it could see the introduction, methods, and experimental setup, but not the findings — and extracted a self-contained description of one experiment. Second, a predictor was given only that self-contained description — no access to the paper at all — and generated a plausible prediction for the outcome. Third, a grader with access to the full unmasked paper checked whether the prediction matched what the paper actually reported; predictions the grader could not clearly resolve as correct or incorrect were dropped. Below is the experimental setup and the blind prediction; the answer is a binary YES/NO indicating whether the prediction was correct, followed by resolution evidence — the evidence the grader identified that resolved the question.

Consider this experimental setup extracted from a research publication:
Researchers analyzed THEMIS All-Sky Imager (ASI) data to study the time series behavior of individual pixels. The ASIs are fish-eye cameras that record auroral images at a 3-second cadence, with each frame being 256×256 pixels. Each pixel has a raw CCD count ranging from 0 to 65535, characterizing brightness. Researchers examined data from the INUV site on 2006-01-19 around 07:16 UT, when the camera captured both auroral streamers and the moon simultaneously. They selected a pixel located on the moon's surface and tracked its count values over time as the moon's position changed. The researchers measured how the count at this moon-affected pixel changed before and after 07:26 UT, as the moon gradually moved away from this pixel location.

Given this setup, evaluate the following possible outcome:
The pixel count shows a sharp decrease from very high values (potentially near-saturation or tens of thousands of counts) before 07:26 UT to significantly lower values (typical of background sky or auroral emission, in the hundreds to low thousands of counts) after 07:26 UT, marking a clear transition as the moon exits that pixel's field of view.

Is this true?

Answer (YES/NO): NO